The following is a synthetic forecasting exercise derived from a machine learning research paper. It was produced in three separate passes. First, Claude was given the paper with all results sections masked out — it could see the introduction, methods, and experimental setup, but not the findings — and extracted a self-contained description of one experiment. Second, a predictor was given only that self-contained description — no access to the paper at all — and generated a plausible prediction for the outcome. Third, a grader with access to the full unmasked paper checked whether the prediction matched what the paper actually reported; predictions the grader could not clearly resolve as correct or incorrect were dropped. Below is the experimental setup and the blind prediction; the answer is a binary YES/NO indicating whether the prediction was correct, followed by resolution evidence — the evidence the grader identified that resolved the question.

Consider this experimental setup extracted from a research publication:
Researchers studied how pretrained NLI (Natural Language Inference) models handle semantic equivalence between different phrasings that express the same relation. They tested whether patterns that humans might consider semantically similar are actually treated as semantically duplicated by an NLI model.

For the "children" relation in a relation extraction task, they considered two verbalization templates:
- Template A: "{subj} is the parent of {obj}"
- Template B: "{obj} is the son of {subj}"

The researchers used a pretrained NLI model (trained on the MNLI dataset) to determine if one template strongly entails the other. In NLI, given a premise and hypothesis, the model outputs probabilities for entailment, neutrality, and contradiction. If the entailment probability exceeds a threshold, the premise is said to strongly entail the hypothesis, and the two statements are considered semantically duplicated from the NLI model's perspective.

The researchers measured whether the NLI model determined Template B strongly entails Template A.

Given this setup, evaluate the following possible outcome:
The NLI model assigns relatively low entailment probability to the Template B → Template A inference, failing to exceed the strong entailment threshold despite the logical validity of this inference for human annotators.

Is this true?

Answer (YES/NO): NO